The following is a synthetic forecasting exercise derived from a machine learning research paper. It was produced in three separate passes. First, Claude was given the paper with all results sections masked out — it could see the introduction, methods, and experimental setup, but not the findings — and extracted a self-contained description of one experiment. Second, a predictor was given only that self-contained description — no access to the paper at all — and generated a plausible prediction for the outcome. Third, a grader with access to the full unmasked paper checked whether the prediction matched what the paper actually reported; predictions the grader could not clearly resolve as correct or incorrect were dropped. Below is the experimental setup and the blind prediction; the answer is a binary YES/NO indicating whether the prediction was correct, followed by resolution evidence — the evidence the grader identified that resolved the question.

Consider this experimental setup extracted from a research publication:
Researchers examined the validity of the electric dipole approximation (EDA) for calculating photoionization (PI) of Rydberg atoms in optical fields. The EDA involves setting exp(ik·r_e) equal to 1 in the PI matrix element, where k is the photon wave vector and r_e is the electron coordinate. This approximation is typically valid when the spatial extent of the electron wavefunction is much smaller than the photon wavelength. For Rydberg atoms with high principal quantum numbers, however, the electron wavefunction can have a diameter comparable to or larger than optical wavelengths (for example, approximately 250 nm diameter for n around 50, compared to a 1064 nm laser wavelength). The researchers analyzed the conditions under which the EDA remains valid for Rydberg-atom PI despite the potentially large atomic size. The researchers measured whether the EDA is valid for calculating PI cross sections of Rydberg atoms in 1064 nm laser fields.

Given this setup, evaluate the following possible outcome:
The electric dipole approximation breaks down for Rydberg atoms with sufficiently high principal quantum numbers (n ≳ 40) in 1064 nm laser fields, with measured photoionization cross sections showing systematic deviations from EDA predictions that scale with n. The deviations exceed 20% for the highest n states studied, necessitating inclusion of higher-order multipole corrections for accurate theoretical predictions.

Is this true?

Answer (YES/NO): NO